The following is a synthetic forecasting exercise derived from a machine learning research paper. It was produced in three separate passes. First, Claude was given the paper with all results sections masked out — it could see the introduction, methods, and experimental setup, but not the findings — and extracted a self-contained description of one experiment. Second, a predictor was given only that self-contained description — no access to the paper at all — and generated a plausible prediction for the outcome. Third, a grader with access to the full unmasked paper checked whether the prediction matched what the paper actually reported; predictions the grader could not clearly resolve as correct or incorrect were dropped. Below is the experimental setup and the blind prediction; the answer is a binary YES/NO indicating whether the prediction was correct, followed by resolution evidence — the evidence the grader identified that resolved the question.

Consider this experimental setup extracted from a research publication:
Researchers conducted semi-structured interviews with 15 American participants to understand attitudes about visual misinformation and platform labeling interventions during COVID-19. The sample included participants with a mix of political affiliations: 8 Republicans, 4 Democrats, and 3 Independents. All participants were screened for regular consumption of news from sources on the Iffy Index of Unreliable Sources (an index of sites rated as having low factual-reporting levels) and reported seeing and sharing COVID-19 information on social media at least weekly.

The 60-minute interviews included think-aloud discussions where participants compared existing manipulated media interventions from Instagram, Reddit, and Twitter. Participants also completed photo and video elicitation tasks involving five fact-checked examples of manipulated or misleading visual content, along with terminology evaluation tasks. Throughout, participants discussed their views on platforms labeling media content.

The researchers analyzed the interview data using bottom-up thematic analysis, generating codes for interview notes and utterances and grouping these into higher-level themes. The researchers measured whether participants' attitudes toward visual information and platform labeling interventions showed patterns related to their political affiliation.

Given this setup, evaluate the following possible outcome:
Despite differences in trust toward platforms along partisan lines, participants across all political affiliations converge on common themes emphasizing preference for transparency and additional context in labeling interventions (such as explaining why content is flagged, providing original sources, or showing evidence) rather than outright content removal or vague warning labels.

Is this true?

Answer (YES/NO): NO